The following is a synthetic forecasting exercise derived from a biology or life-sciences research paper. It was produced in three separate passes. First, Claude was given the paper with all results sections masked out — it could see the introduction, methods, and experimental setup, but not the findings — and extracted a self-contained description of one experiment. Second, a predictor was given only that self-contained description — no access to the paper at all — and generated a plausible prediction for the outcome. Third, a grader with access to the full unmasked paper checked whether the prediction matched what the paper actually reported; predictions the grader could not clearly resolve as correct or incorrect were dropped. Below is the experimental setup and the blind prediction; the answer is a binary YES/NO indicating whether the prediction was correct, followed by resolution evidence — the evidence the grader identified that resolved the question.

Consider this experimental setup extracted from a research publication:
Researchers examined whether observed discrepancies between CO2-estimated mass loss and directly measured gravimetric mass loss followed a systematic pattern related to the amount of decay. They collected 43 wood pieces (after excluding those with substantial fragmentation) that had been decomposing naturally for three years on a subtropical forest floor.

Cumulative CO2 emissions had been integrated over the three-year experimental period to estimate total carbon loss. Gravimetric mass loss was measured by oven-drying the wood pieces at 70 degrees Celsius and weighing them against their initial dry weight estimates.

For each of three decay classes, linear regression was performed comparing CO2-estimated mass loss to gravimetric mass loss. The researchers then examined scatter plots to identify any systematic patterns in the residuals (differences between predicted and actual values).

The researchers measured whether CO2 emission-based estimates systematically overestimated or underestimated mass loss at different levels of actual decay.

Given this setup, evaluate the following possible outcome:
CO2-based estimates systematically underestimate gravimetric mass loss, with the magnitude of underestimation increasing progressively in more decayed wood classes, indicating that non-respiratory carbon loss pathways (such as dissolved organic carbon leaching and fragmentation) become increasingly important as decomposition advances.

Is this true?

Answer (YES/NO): NO